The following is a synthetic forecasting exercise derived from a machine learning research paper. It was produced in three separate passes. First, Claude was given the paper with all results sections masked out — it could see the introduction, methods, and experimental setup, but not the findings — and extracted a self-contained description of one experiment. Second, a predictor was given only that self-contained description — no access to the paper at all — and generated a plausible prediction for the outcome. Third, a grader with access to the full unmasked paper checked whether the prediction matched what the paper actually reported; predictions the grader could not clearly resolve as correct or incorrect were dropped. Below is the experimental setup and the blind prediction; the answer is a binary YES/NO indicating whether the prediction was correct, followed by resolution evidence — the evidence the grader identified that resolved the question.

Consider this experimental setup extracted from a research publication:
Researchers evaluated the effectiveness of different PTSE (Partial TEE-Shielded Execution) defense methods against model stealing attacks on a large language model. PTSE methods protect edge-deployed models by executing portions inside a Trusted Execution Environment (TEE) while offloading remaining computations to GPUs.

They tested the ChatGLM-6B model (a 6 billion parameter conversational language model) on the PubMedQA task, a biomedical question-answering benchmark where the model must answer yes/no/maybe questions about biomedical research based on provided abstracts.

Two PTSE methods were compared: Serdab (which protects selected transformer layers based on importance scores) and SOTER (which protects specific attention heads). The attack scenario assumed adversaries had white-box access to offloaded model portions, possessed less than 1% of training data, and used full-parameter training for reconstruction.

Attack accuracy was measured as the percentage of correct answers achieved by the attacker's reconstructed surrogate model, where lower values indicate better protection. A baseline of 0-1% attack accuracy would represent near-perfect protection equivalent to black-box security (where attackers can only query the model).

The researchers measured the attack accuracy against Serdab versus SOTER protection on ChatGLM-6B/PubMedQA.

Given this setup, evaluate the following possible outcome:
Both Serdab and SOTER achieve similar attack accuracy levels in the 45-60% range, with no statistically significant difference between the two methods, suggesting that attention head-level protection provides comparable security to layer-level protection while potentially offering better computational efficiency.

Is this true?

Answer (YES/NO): NO